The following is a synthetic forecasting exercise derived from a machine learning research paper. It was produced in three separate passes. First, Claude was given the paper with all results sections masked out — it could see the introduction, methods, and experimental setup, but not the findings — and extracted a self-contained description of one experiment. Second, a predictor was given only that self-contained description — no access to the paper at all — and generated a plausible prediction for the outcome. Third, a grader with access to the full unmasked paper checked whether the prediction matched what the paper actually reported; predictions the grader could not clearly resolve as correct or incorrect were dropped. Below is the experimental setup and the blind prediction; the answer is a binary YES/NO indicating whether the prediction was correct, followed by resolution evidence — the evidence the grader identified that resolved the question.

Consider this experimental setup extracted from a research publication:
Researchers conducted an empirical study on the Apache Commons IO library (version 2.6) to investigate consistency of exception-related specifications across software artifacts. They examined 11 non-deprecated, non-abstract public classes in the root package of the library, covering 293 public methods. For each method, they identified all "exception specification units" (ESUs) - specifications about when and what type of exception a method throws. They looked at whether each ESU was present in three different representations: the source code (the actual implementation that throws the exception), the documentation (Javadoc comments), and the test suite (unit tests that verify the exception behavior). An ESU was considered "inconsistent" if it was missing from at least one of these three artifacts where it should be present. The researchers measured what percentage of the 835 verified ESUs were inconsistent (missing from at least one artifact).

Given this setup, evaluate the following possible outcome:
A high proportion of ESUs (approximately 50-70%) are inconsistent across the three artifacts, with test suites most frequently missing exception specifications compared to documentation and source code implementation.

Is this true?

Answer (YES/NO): NO